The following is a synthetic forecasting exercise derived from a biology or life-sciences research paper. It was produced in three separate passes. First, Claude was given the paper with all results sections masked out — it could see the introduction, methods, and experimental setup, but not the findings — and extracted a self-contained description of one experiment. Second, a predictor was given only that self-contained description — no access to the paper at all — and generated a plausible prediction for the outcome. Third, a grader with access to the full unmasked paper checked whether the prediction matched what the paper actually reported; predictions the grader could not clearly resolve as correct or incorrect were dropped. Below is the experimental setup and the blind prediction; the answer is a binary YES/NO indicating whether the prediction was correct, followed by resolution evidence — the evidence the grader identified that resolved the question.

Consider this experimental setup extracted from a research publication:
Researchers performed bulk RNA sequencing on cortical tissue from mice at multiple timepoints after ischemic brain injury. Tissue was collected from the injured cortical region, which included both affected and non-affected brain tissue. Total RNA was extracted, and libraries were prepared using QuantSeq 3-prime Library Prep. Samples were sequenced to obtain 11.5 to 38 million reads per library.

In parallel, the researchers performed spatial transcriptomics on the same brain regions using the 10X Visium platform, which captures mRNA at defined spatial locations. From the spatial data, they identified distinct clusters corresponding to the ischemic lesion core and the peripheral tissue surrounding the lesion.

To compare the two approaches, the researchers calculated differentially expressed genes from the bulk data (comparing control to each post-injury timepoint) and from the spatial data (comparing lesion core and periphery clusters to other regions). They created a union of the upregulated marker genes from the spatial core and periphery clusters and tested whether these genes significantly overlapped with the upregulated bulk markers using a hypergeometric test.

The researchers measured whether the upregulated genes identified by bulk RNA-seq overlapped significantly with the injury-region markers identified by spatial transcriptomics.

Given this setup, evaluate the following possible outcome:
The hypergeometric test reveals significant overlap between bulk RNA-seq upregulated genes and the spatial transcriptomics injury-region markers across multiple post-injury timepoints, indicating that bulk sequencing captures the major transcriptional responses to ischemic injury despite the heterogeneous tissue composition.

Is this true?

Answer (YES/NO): YES